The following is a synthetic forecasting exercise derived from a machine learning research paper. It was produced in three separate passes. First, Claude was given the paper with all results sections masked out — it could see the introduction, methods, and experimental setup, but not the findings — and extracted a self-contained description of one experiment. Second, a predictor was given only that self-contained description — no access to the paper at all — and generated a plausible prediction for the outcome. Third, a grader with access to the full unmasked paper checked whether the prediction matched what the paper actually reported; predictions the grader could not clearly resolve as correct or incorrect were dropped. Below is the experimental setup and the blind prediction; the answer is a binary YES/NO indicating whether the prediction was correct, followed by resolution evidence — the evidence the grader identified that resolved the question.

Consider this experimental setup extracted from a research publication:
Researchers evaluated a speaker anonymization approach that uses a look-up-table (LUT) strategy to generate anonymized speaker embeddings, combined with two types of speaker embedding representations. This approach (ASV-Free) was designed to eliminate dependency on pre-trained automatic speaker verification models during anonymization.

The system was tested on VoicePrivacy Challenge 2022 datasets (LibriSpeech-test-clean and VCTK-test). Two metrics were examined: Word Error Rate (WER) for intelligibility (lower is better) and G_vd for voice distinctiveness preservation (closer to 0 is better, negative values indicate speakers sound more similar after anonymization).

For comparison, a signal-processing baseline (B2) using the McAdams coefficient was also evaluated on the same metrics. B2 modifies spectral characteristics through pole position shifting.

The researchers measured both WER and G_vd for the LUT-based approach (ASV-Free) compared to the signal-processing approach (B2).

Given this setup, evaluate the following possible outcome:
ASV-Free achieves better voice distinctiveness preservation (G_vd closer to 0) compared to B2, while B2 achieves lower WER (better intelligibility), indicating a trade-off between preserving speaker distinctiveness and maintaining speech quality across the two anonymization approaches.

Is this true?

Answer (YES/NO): NO